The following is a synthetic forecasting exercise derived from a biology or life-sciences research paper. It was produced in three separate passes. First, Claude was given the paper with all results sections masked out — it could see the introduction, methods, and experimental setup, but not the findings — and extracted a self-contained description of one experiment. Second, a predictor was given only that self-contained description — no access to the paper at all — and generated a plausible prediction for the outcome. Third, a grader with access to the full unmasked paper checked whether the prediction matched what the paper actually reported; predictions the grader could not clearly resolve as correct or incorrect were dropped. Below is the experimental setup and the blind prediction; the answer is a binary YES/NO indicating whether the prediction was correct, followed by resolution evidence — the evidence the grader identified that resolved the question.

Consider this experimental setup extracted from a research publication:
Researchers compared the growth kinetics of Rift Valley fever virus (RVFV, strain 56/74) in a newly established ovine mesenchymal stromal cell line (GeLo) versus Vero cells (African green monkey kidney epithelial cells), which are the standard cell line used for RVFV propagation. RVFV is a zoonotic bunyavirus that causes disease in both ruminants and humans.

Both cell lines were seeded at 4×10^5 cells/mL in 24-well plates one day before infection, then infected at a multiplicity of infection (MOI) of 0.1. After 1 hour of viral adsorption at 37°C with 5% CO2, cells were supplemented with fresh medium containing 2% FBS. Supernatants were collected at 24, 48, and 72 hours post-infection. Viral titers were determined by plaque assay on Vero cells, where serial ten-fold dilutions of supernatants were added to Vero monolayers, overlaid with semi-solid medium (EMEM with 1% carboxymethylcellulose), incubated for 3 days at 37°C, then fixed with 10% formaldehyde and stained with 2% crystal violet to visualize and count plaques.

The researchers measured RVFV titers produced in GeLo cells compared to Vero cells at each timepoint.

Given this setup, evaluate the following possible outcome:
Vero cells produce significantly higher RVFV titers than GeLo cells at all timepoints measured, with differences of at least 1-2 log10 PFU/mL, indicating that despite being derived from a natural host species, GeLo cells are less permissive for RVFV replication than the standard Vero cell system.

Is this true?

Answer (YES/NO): NO